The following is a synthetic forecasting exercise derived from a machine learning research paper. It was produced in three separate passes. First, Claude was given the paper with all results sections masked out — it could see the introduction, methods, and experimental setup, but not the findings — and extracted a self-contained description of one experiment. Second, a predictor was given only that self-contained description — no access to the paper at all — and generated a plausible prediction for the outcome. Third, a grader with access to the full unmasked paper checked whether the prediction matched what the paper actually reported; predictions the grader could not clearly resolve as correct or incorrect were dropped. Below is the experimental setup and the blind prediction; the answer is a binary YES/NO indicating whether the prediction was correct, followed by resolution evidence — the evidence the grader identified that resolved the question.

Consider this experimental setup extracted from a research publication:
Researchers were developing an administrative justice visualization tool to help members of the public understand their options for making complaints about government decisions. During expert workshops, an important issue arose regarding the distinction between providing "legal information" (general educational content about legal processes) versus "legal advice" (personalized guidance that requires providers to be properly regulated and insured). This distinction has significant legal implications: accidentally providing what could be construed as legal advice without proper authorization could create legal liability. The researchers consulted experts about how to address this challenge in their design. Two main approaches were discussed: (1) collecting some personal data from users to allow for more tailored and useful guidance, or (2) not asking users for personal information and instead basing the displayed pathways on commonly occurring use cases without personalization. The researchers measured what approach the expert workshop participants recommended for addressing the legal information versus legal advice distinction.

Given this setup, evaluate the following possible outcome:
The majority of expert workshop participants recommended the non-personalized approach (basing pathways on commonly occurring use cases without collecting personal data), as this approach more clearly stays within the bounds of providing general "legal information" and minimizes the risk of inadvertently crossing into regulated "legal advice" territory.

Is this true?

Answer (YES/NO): YES